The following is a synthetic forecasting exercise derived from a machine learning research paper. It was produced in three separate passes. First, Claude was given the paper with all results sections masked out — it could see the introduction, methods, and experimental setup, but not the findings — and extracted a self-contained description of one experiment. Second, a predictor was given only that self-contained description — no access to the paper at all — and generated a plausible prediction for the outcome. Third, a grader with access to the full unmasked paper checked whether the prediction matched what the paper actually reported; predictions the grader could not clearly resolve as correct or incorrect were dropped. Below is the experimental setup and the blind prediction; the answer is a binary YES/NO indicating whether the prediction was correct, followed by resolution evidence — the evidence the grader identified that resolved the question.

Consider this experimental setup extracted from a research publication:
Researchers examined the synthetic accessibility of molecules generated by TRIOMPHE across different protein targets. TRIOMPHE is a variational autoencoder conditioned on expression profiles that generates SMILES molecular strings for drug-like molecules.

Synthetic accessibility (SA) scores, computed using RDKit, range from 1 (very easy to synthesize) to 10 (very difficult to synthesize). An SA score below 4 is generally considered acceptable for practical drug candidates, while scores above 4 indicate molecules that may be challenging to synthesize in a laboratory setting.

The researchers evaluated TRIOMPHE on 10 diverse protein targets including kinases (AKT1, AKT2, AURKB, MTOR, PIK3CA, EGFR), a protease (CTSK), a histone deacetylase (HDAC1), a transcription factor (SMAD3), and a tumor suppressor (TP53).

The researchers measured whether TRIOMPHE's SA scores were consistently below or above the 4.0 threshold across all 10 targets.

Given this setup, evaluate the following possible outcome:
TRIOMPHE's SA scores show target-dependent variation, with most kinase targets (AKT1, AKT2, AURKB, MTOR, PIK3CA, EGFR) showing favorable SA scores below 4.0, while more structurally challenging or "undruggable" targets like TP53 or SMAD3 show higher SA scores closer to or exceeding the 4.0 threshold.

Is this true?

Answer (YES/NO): NO